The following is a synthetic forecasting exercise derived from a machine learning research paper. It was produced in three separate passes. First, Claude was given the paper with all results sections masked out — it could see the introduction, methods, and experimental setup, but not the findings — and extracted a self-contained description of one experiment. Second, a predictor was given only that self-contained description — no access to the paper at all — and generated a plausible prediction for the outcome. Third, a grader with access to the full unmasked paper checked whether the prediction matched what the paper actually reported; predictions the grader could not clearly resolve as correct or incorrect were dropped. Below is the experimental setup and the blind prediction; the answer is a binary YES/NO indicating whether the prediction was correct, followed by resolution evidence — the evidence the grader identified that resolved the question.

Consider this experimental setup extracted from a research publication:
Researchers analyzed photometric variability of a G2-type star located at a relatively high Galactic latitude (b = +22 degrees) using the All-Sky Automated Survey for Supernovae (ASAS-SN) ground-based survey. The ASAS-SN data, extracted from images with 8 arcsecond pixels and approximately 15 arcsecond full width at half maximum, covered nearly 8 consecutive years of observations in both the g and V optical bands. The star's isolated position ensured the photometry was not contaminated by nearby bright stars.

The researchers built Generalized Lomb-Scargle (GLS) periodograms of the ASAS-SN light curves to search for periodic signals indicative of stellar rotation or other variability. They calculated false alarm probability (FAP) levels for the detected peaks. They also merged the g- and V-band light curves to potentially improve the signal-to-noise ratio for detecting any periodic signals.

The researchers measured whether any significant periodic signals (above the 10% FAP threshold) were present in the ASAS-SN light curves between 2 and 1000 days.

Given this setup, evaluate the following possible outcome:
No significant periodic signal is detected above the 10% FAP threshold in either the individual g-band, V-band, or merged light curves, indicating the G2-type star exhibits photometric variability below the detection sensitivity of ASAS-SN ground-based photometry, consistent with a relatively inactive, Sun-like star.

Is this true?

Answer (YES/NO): YES